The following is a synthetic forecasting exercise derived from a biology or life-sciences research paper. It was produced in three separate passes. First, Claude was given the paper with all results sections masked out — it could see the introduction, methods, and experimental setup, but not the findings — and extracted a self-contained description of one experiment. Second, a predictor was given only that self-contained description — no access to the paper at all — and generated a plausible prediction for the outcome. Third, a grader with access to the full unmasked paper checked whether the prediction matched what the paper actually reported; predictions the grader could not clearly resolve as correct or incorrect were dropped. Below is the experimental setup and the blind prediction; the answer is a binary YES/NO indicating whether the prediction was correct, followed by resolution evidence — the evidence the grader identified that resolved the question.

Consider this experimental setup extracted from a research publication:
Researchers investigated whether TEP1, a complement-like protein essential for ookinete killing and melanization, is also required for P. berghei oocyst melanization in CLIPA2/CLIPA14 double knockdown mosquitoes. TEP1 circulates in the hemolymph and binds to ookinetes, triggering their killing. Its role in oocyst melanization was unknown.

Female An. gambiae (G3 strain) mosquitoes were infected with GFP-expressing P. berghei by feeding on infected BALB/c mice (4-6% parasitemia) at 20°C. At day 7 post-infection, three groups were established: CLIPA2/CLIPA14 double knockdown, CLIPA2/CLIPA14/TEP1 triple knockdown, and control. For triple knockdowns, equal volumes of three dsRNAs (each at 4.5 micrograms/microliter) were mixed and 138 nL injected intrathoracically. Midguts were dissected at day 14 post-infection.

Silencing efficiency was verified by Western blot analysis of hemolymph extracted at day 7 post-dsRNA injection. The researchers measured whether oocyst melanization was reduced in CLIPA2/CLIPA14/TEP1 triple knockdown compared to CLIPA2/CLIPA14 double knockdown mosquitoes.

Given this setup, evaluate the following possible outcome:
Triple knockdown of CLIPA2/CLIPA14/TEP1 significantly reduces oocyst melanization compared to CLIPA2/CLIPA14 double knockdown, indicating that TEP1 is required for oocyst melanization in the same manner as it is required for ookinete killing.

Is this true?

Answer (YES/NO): NO